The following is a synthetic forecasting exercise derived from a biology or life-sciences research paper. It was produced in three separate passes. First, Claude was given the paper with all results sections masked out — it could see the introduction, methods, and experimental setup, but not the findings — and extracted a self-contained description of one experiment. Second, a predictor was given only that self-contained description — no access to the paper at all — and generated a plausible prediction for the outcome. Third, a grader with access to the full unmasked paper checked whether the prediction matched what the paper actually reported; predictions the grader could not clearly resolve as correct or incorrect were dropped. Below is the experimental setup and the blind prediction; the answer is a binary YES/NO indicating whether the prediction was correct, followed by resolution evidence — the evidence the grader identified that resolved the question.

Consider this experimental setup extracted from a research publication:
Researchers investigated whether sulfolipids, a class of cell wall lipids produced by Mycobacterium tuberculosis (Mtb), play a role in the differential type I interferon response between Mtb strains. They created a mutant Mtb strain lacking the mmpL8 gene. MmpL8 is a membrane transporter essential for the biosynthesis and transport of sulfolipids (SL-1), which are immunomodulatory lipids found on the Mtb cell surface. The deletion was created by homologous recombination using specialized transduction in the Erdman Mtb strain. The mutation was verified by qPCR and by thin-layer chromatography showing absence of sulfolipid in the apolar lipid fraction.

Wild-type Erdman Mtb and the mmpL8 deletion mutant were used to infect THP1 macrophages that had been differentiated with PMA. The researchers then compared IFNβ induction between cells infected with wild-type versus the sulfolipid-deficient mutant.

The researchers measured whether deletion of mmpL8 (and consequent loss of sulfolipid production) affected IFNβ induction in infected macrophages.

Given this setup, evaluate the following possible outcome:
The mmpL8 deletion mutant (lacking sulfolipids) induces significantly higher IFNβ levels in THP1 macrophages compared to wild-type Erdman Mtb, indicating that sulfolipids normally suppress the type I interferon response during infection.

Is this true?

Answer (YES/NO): NO